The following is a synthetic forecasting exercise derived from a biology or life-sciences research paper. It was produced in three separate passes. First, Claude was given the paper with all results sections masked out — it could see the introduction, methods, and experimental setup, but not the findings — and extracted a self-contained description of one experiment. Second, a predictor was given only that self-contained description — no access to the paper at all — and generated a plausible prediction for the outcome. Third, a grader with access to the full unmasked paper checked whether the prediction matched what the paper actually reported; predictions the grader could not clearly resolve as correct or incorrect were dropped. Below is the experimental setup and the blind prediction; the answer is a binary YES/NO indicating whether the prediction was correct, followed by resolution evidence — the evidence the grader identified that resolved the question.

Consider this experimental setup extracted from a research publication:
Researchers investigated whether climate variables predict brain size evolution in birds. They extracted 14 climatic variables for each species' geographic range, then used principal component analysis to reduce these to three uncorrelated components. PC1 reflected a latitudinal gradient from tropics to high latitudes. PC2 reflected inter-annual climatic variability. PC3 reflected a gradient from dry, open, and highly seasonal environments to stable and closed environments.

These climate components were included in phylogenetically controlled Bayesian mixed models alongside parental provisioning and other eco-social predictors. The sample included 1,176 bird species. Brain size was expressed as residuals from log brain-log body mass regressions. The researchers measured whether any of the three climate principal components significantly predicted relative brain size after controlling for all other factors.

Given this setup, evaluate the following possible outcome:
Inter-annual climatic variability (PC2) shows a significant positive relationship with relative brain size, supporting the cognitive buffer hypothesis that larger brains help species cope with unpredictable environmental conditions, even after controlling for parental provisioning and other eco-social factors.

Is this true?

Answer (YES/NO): NO